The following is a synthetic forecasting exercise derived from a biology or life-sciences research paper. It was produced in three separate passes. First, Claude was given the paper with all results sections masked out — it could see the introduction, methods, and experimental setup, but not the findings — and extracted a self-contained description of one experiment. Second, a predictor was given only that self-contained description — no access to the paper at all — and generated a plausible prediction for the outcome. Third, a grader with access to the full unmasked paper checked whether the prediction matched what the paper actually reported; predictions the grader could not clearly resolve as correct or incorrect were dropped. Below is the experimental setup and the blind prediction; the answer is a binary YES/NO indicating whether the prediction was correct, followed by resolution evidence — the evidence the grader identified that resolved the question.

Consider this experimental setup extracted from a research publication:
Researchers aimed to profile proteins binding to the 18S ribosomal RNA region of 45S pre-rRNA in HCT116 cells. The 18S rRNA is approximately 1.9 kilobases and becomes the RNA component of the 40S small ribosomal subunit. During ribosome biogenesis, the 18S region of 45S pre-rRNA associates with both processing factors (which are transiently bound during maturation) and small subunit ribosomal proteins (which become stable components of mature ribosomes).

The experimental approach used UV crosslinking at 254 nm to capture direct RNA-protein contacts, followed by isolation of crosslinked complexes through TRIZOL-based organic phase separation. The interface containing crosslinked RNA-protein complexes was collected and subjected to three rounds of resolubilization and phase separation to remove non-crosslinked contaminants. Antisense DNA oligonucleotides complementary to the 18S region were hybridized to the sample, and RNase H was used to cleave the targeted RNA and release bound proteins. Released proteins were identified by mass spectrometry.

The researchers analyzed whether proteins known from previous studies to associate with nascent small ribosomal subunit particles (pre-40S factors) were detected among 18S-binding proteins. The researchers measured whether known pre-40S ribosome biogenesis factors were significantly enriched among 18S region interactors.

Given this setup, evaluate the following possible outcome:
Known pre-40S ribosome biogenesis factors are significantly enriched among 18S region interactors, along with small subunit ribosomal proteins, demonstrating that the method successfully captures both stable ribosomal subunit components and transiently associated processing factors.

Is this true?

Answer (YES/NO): YES